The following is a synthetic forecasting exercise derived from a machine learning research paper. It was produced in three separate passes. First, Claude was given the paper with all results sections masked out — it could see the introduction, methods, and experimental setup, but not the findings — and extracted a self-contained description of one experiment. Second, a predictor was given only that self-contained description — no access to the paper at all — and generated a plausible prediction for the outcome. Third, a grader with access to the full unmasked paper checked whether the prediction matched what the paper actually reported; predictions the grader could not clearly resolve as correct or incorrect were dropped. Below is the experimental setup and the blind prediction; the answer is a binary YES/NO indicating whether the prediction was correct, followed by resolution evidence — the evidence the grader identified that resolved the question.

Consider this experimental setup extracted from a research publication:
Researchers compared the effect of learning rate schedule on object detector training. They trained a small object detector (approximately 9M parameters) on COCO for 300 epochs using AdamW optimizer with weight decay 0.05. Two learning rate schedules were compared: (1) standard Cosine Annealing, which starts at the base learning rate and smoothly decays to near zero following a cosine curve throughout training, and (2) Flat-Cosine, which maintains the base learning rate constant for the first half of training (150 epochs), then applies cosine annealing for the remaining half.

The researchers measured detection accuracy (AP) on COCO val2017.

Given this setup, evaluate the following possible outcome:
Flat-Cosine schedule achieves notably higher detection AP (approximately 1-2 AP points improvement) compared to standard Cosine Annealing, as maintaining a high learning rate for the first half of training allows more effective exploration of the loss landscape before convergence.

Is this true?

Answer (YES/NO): NO